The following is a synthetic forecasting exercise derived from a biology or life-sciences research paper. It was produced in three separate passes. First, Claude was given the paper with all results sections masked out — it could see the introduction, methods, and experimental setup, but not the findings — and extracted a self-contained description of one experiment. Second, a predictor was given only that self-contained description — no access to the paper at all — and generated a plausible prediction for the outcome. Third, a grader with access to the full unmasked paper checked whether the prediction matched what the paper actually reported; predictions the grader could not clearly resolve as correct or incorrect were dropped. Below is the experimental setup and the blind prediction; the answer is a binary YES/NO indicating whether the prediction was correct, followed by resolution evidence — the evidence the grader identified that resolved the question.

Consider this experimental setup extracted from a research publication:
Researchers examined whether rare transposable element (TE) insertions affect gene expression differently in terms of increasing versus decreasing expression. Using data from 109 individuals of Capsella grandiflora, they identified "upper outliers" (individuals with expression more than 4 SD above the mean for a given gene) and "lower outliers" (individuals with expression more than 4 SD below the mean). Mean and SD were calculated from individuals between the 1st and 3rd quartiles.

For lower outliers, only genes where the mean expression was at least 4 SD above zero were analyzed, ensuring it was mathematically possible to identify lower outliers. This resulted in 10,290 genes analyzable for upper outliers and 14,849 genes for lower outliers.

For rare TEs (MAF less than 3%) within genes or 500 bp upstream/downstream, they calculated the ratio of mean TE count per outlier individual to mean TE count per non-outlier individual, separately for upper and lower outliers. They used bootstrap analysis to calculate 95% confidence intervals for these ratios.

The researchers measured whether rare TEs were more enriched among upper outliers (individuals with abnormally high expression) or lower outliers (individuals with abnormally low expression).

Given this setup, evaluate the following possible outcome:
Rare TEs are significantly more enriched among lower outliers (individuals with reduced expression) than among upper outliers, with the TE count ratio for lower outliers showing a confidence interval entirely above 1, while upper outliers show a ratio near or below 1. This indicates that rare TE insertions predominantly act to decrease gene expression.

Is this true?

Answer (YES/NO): NO